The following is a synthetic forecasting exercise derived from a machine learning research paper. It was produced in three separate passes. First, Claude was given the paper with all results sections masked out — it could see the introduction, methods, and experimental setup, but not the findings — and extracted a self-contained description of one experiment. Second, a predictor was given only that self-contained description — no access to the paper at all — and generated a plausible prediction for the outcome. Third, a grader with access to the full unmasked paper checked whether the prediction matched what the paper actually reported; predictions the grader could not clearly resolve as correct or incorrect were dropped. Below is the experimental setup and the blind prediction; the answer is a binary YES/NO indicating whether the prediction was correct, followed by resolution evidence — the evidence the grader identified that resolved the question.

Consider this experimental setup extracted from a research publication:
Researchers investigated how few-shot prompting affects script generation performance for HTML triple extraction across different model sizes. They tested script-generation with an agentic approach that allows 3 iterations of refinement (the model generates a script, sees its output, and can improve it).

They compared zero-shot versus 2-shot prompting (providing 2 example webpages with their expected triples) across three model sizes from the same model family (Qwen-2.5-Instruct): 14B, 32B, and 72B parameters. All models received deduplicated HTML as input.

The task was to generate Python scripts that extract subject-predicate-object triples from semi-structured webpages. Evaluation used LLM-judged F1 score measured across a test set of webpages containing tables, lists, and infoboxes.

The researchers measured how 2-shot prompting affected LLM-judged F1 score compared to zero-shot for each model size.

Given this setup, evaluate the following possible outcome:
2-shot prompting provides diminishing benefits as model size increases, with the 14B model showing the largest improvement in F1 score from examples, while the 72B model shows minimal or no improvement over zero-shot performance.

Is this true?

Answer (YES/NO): NO